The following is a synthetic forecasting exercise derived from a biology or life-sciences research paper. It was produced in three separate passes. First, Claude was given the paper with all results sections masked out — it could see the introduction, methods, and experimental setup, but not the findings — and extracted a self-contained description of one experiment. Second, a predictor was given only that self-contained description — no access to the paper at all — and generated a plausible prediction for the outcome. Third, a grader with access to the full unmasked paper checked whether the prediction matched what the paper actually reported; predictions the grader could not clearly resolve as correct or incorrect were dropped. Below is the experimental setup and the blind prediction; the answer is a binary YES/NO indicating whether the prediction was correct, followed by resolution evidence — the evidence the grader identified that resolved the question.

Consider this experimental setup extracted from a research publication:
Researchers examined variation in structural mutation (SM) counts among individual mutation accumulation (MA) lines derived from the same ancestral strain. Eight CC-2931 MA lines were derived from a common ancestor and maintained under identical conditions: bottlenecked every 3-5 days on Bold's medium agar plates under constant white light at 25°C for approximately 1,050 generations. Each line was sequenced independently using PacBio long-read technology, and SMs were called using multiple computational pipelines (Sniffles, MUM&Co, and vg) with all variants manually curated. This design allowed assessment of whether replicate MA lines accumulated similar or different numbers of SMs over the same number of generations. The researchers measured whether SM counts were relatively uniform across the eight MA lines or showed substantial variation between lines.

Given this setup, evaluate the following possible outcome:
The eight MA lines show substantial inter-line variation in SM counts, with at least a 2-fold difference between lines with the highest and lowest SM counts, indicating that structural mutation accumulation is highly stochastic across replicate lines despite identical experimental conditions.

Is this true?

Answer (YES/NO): YES